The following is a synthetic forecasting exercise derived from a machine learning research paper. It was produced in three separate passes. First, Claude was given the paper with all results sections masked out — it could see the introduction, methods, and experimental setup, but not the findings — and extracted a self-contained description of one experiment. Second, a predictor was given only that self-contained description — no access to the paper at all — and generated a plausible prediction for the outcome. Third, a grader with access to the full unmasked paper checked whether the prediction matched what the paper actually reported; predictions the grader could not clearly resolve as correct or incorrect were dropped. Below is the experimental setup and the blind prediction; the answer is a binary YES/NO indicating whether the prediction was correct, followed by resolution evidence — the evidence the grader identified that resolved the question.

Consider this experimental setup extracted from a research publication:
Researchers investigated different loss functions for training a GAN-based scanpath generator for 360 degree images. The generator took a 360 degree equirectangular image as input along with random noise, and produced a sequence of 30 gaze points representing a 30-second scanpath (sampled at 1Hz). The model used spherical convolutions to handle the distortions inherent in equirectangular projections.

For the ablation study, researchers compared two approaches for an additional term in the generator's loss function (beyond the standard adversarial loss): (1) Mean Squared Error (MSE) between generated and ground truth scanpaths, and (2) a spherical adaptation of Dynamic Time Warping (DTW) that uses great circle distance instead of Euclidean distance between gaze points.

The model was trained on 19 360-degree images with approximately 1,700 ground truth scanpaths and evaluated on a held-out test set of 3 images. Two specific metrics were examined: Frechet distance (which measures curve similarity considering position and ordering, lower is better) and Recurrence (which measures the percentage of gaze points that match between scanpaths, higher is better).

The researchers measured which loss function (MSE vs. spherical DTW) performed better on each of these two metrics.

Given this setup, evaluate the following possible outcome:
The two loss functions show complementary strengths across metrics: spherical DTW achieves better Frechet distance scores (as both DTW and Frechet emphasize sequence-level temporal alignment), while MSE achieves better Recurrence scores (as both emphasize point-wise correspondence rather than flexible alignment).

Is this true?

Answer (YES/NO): NO